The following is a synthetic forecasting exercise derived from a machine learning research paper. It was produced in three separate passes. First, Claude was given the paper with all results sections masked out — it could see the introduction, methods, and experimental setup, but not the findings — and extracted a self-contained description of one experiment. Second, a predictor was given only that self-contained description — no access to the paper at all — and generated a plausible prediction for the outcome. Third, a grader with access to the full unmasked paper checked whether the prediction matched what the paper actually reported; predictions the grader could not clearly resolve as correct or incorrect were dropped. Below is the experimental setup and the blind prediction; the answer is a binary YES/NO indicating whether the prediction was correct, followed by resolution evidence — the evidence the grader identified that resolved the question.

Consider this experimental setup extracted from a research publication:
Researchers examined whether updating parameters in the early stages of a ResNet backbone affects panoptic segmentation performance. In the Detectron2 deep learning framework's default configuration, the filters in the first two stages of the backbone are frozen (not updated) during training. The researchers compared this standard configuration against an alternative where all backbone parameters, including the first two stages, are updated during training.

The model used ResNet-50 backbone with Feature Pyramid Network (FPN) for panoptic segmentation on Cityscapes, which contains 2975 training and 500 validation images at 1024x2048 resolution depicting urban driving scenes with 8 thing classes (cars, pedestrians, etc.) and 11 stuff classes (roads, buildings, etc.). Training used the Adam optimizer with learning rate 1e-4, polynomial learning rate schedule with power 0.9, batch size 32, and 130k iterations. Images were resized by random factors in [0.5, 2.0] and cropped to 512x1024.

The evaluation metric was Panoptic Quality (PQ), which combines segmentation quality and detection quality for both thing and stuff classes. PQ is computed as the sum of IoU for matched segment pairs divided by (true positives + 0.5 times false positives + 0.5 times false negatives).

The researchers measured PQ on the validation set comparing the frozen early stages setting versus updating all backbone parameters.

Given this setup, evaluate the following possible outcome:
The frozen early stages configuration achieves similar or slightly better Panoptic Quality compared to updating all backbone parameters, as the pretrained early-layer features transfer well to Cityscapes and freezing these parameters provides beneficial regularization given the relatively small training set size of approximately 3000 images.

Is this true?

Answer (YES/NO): NO